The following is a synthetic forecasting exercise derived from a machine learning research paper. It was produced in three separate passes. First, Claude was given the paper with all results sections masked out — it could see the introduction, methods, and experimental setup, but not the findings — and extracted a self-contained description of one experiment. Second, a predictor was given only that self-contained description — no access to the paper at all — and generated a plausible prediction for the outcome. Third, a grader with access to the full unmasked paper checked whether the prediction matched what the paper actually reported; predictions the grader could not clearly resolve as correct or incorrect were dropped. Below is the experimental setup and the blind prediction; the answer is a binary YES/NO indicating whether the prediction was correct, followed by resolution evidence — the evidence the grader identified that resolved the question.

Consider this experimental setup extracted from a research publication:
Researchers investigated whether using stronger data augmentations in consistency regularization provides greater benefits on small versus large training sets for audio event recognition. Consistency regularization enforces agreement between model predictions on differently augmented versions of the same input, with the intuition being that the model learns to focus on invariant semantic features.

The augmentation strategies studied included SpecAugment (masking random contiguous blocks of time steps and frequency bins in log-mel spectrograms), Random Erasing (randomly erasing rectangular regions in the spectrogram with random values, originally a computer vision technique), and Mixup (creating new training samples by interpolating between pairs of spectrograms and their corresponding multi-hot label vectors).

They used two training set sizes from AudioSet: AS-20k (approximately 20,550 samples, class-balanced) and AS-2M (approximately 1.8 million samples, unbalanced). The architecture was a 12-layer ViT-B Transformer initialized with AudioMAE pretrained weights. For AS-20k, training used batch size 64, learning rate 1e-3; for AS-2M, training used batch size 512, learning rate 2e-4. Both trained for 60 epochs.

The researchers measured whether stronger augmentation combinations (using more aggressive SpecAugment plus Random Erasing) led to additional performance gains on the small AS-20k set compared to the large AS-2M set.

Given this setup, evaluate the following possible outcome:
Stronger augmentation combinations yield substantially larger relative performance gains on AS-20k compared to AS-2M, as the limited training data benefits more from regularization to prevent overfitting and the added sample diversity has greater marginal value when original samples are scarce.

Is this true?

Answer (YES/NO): YES